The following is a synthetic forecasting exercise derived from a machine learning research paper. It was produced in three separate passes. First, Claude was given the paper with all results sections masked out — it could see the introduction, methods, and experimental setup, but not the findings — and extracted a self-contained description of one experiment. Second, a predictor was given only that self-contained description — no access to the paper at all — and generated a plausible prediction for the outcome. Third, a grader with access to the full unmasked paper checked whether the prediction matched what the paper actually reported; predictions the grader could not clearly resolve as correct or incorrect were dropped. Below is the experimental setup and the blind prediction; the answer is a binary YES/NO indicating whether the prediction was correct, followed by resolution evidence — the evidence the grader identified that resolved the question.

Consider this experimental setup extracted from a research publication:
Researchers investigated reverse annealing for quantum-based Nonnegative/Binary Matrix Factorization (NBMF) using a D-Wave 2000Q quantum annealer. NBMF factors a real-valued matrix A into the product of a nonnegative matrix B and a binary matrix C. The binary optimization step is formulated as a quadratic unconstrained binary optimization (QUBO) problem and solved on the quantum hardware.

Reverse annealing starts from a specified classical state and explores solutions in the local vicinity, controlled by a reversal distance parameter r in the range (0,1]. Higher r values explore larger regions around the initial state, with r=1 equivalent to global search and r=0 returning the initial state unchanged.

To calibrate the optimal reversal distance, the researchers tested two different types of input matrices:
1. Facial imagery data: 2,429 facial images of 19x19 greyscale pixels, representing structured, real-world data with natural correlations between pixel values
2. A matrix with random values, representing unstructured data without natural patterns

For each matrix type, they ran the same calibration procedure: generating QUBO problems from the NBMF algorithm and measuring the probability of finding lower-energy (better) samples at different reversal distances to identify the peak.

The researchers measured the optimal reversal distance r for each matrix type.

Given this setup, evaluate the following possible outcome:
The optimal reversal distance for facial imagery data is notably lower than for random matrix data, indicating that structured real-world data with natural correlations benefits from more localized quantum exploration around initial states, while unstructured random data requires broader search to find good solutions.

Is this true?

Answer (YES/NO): NO